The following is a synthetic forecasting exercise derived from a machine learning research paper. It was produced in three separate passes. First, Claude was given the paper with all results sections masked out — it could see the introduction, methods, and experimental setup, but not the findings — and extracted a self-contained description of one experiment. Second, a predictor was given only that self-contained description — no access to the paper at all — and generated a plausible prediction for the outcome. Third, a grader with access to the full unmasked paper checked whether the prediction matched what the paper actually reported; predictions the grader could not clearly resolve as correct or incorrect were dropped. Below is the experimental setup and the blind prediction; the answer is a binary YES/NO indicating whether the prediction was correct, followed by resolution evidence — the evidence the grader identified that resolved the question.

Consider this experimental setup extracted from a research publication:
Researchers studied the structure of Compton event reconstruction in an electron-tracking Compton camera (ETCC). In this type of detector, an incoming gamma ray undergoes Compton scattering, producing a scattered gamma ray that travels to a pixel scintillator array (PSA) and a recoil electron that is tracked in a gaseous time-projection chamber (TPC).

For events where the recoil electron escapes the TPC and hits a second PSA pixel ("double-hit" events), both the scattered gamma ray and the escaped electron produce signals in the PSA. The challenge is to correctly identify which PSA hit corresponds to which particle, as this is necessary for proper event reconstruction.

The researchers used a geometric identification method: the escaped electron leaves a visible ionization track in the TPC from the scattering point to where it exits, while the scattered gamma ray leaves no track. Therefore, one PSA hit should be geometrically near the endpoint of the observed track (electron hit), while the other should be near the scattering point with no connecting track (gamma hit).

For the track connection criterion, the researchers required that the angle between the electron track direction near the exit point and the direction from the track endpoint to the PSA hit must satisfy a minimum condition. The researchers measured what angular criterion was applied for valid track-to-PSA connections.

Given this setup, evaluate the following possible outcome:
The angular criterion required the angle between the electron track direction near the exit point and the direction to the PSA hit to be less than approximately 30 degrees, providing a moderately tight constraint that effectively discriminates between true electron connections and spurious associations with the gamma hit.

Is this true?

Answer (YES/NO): NO